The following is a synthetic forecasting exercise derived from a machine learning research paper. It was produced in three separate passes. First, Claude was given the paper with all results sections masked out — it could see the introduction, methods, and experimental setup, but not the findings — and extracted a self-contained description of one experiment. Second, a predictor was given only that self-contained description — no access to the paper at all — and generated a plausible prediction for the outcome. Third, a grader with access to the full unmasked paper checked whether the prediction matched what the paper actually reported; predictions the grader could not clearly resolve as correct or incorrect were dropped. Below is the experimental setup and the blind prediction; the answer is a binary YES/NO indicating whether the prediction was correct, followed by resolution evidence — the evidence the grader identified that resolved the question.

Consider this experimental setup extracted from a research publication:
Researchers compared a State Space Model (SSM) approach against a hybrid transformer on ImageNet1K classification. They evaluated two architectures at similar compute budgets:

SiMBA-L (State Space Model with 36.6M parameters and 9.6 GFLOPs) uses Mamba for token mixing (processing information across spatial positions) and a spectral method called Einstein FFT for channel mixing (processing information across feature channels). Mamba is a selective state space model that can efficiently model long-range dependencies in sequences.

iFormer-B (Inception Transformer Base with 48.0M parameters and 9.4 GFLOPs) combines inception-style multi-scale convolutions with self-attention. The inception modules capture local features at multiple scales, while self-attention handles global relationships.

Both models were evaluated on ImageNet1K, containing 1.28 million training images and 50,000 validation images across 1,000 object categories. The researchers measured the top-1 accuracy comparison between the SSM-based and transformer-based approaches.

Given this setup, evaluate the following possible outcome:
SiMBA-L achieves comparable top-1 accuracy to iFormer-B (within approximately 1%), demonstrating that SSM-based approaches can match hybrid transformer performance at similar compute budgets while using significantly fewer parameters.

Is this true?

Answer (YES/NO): YES